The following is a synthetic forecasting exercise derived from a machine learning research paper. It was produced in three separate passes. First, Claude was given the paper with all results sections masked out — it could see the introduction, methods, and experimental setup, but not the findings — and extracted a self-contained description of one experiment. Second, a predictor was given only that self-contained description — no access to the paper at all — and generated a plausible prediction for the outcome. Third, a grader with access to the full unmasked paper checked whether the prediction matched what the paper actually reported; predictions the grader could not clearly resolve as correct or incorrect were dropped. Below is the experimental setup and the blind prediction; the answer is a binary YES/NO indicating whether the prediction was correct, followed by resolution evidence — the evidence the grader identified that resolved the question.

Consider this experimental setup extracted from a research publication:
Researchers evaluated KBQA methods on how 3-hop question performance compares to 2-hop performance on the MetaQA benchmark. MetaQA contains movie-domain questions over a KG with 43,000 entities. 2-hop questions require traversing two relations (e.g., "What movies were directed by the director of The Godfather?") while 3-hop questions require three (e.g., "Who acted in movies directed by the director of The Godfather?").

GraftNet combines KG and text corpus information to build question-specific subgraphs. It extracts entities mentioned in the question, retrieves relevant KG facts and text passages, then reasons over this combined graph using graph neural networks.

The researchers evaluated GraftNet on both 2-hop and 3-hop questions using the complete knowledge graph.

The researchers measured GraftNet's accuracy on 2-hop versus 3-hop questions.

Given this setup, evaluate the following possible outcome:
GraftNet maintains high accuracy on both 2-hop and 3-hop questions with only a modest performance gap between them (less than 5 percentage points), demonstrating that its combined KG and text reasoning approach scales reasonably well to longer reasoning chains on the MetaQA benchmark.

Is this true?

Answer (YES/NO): NO